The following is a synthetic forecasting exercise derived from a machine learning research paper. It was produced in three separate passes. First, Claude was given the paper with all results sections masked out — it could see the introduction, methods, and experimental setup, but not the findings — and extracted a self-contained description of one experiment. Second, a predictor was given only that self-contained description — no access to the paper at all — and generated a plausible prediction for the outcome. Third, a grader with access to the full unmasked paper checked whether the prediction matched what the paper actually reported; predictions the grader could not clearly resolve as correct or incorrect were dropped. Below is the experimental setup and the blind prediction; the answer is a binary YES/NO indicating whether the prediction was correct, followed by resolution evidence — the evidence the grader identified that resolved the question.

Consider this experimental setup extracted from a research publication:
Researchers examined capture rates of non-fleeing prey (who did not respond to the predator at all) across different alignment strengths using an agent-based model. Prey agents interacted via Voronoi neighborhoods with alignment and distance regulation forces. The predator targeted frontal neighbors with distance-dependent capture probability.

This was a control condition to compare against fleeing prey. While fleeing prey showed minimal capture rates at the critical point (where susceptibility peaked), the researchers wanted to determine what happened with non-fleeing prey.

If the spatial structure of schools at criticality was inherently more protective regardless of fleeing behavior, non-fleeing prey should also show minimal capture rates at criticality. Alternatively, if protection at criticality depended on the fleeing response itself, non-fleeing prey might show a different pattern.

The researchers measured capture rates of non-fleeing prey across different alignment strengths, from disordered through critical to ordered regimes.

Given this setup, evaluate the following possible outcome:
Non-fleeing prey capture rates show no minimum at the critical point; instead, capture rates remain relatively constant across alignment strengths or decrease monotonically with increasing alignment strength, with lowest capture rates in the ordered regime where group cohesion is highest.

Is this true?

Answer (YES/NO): NO